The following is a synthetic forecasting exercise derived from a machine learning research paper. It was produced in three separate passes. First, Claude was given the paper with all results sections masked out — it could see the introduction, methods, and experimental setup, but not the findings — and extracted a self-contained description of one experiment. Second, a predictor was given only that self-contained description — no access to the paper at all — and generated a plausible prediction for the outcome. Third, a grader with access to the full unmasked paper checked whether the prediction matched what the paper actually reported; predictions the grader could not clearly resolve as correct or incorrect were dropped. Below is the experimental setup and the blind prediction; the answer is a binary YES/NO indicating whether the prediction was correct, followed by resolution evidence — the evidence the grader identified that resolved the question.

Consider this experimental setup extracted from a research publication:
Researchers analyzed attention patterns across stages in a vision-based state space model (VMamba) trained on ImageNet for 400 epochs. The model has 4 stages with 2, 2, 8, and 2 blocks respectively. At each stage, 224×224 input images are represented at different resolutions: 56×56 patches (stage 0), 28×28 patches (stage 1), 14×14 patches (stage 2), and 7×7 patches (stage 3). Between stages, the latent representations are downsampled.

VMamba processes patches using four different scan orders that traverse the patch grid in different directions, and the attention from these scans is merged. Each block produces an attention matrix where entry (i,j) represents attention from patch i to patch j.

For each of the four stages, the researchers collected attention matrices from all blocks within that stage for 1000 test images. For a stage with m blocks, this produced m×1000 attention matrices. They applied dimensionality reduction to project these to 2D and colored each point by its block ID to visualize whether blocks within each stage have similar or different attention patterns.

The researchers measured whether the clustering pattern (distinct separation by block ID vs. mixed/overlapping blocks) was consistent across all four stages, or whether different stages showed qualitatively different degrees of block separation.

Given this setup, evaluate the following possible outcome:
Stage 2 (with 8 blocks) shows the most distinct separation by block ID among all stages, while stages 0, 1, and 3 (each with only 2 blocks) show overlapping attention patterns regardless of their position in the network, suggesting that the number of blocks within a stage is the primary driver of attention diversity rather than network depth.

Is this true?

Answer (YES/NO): NO